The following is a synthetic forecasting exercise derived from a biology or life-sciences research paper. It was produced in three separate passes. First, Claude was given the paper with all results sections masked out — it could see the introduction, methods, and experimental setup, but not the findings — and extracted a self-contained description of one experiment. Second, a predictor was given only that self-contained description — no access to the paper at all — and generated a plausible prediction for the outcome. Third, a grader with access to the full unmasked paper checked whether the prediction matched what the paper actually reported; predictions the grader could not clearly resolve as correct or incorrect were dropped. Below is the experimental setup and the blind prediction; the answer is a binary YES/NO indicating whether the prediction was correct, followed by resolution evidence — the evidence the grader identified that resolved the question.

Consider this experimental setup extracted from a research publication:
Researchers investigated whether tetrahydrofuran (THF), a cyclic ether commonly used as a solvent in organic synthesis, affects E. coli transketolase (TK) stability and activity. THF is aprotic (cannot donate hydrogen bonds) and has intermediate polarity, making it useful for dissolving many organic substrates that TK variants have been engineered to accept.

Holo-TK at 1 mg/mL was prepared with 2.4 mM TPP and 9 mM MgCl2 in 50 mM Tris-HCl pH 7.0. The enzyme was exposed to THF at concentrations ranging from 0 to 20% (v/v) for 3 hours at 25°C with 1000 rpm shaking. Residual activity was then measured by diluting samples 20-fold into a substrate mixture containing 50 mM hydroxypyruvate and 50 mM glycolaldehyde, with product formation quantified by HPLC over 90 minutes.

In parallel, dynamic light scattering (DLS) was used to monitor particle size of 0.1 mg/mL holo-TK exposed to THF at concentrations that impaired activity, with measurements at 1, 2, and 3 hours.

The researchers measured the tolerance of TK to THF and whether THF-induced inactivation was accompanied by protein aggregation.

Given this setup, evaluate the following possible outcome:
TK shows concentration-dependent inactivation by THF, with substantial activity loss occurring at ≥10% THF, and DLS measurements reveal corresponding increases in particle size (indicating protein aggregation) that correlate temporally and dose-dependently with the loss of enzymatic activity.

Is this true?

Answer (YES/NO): NO